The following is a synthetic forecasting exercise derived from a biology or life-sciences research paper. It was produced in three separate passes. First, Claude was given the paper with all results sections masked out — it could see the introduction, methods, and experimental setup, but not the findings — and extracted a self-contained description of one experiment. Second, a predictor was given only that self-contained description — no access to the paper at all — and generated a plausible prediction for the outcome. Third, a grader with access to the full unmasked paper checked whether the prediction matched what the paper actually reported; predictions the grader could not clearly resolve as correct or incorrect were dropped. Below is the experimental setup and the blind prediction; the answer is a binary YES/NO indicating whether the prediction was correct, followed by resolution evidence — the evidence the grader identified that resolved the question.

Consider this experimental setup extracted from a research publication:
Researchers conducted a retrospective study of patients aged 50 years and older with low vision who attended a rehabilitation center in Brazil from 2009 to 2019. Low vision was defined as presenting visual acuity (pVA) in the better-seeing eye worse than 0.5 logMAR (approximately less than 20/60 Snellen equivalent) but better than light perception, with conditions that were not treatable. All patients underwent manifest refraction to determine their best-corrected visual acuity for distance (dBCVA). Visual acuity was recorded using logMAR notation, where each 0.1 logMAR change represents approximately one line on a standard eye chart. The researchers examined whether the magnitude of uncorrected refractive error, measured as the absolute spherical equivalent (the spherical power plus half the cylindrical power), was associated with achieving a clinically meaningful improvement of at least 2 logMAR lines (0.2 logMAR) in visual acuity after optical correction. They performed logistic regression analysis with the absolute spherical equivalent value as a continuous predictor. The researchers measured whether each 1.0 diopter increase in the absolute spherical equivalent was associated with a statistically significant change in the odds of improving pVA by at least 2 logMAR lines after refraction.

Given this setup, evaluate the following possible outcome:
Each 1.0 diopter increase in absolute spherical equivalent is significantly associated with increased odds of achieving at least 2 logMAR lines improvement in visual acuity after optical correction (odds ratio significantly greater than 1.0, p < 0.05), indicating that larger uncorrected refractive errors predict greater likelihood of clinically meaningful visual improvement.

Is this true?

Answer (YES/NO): YES